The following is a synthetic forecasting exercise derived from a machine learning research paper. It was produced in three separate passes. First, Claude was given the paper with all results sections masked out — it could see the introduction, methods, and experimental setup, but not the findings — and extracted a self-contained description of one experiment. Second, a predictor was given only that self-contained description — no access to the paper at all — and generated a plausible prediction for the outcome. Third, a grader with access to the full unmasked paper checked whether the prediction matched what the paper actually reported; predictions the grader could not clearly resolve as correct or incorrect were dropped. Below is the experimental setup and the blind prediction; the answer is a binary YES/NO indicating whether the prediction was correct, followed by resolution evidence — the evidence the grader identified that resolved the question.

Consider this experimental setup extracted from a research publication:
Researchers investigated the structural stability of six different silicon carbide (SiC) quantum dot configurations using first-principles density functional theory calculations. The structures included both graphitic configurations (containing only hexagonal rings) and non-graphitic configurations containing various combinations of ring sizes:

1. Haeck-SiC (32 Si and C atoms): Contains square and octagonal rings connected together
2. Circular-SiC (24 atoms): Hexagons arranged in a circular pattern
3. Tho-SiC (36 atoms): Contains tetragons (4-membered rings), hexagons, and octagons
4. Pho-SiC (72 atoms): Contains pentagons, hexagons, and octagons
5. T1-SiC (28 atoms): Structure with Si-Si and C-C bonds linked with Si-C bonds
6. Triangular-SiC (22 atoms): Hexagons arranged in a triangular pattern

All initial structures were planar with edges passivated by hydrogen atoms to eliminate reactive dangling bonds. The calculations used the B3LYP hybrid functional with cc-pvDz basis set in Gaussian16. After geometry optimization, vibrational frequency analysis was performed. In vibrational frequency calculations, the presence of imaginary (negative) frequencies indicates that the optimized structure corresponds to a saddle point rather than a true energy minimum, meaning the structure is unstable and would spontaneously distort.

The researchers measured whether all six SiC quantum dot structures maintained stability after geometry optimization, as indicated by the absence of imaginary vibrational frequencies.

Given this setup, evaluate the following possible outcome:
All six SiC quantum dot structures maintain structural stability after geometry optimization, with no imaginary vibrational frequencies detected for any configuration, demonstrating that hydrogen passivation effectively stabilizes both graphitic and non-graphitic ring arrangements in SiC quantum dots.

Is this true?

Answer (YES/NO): YES